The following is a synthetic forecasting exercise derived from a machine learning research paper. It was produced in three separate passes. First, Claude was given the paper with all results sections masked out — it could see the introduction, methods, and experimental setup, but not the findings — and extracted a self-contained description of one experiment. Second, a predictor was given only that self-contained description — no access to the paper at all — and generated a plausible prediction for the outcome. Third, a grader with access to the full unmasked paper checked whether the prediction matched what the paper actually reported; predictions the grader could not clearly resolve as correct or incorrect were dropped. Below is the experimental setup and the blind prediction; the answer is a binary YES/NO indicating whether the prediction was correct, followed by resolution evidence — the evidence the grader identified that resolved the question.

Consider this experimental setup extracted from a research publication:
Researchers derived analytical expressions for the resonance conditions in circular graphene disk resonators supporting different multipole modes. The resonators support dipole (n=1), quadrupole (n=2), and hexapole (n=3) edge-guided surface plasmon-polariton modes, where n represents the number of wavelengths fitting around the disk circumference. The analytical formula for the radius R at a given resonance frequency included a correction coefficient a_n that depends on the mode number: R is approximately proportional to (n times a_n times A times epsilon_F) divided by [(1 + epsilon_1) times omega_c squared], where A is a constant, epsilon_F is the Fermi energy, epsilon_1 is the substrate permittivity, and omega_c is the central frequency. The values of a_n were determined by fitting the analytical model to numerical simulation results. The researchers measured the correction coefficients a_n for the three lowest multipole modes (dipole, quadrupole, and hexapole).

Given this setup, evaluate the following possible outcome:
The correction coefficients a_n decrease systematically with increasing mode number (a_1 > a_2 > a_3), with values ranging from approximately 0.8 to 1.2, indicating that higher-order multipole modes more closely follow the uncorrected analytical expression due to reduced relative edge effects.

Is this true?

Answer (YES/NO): NO